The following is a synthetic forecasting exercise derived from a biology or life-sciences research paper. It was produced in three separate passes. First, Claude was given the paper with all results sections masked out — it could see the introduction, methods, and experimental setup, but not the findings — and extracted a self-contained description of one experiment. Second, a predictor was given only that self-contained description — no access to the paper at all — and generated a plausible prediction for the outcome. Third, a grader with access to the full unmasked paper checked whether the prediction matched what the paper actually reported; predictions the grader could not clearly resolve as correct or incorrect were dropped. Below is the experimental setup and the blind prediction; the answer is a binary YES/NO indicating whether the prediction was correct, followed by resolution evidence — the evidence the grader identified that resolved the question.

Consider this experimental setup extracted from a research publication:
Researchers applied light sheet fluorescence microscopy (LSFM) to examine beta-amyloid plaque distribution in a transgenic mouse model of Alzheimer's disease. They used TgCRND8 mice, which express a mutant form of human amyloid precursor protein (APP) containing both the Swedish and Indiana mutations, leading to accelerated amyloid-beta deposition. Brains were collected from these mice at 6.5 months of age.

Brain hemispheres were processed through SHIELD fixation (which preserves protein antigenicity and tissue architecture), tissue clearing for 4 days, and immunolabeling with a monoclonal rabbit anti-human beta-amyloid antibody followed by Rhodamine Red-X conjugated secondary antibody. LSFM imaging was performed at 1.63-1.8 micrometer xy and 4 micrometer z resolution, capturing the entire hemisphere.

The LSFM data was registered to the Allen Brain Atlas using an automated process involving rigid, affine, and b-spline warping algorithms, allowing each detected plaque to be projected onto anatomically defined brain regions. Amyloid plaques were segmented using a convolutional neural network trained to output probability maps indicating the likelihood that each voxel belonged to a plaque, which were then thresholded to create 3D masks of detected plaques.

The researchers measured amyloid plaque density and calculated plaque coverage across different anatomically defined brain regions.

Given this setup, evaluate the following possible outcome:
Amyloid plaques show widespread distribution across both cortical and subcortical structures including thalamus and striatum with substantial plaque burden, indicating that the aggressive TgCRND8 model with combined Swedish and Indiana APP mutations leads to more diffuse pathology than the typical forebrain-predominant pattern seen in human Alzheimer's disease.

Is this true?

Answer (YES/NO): NO